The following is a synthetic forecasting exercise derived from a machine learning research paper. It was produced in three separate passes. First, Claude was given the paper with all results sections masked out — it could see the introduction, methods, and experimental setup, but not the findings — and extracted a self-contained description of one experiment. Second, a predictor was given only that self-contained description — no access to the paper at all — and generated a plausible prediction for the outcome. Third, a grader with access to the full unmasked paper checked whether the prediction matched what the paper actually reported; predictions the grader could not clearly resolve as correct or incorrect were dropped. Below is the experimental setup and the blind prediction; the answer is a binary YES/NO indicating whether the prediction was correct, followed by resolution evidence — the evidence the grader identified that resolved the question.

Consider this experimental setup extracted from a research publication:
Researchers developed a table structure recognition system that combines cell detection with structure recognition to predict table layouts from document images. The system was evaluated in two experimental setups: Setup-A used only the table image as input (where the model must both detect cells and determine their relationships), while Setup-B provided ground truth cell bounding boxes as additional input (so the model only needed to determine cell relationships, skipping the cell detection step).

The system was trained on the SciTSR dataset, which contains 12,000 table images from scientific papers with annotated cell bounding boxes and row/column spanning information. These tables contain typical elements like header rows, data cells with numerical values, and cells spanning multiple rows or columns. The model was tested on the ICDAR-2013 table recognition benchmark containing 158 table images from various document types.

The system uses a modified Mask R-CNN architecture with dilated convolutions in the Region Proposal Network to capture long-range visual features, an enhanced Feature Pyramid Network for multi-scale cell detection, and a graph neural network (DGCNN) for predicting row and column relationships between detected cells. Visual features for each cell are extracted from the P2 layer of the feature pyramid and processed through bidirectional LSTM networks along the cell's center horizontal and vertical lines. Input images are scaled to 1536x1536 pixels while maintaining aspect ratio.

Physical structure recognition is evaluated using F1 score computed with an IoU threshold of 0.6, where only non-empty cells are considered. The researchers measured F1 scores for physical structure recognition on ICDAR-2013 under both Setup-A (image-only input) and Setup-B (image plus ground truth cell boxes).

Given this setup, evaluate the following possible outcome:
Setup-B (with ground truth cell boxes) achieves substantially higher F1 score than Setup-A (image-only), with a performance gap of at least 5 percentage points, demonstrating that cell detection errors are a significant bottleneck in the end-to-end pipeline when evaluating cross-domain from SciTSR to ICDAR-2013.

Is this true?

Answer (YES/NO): YES